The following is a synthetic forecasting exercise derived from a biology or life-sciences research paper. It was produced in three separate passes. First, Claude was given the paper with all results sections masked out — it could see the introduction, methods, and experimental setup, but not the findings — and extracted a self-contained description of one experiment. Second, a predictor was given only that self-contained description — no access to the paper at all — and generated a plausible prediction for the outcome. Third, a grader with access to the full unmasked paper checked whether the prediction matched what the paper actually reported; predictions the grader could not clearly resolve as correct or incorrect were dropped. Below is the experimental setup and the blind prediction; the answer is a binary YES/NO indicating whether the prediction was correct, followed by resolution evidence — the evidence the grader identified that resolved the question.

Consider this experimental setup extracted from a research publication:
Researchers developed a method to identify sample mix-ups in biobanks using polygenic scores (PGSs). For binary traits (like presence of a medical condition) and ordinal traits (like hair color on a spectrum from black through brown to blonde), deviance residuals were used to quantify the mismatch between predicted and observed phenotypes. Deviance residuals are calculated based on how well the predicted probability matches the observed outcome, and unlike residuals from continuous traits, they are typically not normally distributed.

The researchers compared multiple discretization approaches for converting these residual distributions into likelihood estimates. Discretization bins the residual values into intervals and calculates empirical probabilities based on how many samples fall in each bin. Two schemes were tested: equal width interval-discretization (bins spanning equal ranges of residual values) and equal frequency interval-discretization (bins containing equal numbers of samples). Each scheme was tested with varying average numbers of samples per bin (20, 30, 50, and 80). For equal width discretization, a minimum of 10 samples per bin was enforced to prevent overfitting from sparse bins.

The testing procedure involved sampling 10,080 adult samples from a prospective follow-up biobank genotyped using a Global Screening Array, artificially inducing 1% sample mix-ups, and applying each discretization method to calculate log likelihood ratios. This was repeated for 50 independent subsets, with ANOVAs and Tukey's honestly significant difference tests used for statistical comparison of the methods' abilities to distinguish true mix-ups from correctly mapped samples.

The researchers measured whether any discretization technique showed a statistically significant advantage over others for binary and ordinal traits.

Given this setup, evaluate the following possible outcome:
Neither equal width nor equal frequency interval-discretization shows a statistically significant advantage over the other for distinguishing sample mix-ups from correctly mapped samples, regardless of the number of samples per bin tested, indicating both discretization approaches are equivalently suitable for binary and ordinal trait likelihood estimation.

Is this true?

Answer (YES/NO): YES